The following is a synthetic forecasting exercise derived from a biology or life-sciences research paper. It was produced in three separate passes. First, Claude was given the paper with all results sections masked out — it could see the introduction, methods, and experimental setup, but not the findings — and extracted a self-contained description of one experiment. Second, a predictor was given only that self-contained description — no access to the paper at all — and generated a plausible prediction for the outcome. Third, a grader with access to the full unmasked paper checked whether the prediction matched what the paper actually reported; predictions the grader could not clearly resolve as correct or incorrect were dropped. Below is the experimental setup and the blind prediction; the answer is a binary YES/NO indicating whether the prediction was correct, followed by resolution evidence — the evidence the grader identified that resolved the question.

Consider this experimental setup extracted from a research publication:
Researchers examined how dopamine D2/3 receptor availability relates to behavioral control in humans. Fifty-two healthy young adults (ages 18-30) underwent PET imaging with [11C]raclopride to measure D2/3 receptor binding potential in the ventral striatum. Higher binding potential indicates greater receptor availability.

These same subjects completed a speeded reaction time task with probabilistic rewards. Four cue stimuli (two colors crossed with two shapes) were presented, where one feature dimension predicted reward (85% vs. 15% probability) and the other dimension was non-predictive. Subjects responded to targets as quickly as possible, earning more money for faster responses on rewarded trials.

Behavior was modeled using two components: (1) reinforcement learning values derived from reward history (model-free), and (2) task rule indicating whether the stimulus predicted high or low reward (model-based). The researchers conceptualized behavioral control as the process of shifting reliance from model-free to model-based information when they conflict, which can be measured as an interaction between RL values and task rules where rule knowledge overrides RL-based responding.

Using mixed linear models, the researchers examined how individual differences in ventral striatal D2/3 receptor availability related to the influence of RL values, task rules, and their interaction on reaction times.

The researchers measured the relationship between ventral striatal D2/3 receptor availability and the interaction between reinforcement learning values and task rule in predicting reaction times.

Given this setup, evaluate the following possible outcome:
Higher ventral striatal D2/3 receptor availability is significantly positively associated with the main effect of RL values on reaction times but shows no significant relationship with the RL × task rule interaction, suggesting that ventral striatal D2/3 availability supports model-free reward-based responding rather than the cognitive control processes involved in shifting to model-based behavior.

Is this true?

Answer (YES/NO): NO